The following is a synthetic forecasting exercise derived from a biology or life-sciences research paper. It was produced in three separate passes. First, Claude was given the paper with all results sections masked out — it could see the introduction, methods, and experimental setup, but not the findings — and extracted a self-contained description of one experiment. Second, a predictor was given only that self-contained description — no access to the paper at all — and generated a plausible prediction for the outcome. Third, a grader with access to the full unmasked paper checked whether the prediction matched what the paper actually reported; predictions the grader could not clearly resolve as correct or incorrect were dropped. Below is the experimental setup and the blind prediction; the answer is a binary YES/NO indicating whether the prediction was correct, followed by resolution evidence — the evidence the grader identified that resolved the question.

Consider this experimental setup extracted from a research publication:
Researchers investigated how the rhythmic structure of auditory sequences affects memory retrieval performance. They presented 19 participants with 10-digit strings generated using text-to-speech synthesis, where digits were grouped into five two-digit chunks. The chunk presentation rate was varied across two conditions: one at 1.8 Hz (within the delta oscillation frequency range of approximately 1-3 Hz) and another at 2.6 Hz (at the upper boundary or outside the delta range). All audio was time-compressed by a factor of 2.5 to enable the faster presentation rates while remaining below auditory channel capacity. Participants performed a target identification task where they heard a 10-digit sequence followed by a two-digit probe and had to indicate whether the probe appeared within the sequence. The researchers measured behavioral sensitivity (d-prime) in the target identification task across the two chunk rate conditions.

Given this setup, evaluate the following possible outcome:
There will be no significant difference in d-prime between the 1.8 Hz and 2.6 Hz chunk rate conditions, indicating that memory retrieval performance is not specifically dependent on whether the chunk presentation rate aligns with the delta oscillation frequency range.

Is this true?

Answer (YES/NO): NO